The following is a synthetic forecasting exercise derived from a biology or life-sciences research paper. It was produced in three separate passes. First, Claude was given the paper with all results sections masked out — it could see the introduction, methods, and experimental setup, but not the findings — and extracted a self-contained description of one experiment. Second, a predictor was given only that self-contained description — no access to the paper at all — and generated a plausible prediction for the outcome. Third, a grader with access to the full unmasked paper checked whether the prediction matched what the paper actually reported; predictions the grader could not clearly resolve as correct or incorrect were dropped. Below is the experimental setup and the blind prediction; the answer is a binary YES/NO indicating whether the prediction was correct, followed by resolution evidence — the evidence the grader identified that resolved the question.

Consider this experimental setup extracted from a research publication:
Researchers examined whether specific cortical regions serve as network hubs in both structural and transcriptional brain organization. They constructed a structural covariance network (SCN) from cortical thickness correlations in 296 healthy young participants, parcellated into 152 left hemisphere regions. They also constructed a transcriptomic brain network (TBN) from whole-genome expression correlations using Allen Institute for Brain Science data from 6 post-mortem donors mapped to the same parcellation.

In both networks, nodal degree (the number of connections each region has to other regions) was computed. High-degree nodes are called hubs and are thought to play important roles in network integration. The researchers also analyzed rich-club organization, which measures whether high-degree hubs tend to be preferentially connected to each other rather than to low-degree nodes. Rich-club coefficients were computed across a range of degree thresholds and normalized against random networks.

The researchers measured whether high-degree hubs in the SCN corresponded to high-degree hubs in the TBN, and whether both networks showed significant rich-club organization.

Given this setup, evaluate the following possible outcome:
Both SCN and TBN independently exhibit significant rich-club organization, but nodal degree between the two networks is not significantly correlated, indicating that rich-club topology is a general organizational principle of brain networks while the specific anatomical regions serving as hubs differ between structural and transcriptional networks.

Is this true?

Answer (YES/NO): YES